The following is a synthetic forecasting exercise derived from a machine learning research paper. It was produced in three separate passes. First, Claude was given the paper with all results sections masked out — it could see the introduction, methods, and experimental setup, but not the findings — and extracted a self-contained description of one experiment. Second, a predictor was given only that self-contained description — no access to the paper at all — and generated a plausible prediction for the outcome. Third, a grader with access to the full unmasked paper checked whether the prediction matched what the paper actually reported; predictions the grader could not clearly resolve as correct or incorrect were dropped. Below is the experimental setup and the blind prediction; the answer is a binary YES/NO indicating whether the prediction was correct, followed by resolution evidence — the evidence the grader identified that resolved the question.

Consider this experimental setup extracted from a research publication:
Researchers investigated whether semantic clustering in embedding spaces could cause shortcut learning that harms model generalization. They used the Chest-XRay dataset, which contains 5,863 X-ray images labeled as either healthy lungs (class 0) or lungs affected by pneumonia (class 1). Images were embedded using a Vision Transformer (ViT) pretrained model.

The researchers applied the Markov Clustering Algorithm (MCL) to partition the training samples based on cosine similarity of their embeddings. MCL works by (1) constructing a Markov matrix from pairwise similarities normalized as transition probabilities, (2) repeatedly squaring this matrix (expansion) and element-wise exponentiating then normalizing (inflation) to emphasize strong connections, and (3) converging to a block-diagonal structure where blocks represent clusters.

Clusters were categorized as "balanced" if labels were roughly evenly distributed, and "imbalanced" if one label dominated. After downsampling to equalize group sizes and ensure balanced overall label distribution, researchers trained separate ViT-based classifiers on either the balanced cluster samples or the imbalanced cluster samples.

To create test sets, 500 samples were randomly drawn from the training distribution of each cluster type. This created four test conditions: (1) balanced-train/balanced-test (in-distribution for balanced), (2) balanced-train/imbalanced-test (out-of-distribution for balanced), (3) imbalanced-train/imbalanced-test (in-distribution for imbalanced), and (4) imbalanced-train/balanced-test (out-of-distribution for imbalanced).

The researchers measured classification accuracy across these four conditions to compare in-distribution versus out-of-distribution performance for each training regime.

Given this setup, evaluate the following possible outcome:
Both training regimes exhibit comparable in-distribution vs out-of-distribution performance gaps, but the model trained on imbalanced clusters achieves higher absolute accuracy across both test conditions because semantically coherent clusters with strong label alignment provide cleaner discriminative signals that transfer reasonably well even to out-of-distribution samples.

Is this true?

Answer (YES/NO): NO